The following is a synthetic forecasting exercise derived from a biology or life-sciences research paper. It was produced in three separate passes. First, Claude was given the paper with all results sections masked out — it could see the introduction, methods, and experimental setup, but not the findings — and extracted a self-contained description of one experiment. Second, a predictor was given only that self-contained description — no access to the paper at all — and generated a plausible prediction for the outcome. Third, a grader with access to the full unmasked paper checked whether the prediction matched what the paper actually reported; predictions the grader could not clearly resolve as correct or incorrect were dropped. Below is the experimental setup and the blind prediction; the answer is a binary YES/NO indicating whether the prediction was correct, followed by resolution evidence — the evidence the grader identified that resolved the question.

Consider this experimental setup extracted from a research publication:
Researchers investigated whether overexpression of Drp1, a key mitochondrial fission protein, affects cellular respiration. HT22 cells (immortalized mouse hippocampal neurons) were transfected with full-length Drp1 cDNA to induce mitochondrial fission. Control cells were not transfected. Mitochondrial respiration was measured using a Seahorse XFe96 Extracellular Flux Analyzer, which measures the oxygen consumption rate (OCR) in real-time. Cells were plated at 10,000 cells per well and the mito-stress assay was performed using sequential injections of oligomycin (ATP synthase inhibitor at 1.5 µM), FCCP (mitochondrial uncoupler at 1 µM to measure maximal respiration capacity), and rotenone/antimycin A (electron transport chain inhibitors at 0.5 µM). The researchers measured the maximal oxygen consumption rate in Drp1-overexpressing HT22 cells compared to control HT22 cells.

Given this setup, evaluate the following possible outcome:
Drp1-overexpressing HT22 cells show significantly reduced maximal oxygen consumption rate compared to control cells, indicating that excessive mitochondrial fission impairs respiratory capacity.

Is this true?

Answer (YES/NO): YES